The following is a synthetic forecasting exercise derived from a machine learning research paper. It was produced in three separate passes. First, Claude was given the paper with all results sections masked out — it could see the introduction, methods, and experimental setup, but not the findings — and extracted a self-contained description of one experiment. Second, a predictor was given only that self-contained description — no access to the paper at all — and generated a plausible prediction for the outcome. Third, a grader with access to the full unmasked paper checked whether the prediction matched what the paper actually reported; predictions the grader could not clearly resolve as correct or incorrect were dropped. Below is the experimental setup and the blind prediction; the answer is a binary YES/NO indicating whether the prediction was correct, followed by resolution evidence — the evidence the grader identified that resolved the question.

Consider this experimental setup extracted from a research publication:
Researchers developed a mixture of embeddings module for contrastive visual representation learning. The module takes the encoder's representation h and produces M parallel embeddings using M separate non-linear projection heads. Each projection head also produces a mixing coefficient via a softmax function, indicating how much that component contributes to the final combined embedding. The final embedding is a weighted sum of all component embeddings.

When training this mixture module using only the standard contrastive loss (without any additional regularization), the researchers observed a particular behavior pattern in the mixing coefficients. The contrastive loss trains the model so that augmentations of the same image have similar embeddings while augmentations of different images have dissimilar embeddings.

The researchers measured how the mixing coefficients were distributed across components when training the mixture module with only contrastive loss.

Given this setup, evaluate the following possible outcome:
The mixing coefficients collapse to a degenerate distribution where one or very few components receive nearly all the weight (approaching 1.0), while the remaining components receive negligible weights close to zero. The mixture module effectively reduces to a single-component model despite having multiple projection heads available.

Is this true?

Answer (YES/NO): YES